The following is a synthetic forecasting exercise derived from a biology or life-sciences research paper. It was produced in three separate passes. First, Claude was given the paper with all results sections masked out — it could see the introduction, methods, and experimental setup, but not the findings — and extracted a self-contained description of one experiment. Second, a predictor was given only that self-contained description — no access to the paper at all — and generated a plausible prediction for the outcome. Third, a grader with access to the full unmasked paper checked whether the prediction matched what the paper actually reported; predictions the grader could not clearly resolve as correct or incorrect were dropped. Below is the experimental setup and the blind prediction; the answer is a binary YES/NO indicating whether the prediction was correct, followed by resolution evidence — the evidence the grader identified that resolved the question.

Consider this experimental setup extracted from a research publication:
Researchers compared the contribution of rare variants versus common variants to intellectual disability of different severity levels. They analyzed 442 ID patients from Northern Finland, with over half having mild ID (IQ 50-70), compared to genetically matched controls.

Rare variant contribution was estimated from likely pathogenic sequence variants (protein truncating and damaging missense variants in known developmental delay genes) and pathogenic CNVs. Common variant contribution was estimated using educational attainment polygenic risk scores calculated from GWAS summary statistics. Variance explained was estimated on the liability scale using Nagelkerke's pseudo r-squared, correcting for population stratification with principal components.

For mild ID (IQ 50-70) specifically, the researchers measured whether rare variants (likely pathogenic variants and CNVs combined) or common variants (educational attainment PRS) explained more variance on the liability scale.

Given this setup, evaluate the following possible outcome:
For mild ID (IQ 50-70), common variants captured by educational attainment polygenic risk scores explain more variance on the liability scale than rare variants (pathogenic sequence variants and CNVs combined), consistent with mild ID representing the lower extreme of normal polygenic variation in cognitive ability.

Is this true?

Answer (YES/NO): NO